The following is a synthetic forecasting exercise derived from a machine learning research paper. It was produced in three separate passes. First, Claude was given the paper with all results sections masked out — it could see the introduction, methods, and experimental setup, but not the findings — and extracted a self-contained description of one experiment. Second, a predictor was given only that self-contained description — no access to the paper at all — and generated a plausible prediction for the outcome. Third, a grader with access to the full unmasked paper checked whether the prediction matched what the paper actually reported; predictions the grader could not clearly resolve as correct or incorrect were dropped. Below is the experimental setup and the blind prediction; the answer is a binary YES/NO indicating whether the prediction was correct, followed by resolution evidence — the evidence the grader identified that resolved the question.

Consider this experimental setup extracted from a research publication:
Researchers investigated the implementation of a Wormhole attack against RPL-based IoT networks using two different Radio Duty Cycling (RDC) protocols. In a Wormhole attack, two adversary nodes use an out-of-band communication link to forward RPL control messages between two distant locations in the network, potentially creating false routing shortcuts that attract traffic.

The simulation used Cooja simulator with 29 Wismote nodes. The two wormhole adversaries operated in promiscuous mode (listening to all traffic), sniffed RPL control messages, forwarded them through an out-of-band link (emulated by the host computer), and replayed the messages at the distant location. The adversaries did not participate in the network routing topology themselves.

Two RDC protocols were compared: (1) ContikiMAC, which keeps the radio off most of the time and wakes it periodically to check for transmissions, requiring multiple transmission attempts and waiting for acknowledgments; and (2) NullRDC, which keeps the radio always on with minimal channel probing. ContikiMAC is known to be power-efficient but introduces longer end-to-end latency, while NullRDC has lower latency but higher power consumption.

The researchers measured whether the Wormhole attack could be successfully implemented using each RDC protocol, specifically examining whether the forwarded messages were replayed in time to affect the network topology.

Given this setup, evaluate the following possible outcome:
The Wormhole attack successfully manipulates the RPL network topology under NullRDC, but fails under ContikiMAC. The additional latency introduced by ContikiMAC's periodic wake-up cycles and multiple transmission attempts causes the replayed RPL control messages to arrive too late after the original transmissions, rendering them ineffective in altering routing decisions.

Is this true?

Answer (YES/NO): YES